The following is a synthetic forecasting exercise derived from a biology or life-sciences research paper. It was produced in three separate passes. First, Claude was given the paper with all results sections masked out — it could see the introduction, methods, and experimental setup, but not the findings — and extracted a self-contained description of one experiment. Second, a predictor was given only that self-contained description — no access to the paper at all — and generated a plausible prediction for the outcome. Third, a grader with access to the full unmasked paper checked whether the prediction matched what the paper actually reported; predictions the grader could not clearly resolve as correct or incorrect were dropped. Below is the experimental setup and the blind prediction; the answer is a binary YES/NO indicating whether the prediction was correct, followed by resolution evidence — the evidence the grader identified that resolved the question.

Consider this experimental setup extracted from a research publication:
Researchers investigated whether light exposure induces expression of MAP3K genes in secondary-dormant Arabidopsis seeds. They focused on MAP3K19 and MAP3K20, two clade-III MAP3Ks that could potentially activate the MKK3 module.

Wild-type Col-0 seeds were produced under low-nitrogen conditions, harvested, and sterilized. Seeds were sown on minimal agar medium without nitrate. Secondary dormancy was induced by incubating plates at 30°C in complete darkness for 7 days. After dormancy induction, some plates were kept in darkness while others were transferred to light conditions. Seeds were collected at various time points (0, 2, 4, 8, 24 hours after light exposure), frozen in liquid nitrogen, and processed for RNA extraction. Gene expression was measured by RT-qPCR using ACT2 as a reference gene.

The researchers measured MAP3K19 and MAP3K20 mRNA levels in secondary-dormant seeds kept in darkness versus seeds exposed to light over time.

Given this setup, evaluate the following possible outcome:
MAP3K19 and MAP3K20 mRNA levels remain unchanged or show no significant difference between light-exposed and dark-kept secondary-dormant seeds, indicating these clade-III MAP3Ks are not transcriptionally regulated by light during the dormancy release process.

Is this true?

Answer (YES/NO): NO